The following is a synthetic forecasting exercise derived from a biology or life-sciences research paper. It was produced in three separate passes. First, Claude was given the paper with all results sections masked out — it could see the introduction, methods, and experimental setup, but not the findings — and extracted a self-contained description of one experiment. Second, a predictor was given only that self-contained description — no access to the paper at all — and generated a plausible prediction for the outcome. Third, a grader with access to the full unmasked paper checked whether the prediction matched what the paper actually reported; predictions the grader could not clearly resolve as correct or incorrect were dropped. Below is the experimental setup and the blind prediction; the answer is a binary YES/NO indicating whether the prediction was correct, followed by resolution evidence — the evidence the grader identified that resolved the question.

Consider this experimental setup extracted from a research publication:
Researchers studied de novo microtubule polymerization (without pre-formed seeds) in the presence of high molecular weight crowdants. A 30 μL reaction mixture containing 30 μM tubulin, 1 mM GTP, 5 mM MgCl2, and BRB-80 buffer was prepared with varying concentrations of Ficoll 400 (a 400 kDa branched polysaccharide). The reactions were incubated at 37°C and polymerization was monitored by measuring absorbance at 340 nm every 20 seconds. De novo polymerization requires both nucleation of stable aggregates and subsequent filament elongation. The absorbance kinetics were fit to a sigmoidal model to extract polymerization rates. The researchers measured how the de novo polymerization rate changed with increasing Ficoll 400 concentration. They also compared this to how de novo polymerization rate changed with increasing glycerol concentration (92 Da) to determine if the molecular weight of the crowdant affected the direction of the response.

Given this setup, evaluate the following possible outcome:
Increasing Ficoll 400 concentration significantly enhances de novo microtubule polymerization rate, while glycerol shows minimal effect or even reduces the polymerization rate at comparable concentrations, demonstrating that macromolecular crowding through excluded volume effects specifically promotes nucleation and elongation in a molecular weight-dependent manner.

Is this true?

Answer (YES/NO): NO